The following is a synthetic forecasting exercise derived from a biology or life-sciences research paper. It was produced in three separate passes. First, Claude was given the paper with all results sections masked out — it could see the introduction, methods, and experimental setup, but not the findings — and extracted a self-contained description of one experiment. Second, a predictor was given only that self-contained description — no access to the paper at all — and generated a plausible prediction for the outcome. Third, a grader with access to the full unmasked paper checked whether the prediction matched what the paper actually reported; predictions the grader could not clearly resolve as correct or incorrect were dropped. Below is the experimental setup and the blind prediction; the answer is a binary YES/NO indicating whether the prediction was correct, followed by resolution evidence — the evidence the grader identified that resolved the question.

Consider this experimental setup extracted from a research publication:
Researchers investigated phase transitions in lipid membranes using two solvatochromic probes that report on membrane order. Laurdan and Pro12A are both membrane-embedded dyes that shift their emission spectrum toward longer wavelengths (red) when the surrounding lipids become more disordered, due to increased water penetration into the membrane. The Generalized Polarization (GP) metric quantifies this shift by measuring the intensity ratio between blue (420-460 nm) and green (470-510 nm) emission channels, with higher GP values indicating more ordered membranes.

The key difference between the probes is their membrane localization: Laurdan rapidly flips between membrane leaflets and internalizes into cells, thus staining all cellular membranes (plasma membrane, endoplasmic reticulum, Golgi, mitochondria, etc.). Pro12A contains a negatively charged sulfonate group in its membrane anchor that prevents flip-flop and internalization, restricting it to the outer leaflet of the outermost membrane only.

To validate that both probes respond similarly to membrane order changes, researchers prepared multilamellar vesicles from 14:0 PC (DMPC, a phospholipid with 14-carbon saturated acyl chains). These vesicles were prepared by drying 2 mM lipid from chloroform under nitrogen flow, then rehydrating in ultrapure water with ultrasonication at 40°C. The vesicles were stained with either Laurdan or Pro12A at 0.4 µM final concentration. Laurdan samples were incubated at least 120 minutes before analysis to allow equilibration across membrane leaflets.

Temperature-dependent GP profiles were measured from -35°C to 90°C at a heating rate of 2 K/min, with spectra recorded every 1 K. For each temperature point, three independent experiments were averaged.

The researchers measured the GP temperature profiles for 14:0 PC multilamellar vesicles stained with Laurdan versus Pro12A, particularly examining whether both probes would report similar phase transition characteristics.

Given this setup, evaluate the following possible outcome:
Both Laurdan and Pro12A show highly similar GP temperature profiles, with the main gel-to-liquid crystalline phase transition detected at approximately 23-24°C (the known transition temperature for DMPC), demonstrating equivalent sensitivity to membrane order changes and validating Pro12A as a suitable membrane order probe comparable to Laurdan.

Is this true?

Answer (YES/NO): NO